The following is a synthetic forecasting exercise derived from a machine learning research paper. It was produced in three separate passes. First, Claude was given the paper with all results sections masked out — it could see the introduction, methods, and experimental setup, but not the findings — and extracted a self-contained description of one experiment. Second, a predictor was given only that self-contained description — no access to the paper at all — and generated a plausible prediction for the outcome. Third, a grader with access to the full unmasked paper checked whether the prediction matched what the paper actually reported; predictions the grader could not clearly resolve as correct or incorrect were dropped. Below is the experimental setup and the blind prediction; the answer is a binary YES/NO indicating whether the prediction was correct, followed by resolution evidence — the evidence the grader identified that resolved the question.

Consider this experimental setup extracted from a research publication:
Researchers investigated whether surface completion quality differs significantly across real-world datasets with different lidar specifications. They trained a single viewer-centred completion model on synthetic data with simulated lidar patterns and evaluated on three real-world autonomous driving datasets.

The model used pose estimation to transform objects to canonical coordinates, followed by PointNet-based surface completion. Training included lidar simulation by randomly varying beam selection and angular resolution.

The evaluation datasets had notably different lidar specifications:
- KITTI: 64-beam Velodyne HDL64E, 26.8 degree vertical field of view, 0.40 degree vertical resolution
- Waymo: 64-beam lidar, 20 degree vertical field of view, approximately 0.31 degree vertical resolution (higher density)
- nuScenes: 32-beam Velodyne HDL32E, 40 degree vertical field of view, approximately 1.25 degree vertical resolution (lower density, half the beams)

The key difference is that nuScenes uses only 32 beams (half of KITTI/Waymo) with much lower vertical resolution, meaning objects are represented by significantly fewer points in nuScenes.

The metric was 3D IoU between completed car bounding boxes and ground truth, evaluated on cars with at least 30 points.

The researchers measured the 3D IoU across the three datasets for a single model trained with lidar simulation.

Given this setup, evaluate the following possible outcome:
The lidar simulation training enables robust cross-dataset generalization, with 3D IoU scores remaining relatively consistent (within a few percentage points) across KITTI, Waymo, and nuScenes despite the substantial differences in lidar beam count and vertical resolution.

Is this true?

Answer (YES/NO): YES